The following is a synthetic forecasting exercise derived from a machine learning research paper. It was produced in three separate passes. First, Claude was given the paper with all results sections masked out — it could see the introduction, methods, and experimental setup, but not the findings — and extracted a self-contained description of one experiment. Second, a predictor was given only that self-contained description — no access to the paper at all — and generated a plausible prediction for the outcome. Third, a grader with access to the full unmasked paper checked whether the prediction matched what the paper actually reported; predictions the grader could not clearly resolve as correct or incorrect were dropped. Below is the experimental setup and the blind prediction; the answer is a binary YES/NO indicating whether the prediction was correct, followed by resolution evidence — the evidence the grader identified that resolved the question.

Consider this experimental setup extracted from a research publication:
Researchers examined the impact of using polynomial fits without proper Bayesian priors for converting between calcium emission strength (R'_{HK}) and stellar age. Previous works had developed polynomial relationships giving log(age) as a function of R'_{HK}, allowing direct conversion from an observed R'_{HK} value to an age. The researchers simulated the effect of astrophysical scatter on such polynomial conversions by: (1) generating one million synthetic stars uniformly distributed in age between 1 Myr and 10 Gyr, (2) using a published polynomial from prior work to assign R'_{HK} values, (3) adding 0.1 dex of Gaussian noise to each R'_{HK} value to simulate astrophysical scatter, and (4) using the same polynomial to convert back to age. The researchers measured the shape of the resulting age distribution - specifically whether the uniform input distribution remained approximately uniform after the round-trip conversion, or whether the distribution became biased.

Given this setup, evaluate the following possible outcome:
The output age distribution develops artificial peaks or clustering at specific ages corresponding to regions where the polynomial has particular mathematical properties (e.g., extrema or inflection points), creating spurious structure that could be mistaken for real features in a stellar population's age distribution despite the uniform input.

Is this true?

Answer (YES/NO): NO